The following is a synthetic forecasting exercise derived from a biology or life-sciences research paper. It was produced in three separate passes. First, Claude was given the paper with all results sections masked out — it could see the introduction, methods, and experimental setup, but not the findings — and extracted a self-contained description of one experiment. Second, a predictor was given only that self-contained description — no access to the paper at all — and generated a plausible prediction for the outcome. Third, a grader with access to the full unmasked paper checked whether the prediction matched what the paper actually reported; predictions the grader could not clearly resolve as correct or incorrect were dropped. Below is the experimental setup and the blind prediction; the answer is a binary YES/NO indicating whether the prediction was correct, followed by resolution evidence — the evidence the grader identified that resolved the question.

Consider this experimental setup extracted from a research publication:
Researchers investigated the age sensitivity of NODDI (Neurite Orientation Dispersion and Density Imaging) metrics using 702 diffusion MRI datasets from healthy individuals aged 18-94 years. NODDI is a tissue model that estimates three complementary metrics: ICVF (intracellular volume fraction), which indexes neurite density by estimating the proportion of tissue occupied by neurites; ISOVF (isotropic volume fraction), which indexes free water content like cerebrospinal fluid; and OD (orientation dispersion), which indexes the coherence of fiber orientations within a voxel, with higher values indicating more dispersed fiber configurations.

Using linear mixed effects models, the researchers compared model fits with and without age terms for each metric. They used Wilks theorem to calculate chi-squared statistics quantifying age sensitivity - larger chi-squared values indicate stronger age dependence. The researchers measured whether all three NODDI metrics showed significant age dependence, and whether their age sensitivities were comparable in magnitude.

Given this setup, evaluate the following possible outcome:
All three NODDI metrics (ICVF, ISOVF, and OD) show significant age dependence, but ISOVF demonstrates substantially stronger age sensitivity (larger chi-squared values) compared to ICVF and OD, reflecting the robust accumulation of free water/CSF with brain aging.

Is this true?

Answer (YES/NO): NO